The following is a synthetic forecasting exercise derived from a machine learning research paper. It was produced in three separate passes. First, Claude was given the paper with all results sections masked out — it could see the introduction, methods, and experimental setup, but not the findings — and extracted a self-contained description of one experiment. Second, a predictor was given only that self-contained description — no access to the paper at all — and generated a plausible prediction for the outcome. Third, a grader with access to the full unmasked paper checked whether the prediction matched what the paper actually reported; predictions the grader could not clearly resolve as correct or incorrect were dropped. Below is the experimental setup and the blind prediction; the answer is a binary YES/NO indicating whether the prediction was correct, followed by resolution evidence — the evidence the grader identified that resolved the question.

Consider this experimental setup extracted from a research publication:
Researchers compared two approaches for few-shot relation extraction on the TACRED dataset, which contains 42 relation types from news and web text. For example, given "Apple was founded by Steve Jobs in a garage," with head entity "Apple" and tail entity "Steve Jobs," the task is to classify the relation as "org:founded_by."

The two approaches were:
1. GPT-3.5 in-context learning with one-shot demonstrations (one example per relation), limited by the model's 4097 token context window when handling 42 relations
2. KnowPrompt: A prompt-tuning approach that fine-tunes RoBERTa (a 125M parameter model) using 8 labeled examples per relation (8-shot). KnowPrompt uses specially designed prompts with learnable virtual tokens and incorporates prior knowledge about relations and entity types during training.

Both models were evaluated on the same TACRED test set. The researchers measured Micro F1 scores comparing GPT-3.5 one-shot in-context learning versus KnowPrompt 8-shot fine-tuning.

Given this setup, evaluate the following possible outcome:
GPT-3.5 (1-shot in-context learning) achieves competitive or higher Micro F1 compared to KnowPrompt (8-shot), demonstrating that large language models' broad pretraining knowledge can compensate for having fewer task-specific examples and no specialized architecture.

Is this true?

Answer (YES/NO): YES